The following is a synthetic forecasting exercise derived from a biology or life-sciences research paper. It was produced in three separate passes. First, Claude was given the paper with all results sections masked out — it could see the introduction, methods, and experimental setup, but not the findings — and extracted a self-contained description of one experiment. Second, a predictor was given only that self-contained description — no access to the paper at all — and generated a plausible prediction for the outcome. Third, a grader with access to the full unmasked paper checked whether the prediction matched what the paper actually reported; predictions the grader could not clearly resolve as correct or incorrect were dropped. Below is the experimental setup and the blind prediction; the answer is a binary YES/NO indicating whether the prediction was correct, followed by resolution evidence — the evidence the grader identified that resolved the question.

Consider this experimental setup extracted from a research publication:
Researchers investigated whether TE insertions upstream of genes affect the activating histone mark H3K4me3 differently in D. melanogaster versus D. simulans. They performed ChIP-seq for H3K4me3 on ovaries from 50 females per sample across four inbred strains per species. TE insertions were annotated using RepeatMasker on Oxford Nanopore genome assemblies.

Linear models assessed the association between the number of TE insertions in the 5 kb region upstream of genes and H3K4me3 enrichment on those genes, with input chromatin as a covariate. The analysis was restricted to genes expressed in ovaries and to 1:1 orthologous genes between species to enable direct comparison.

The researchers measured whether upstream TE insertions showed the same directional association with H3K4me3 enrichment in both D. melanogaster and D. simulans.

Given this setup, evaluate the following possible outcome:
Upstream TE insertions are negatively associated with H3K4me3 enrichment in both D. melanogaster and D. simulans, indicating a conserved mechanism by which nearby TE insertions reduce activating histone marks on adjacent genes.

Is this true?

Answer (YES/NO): NO